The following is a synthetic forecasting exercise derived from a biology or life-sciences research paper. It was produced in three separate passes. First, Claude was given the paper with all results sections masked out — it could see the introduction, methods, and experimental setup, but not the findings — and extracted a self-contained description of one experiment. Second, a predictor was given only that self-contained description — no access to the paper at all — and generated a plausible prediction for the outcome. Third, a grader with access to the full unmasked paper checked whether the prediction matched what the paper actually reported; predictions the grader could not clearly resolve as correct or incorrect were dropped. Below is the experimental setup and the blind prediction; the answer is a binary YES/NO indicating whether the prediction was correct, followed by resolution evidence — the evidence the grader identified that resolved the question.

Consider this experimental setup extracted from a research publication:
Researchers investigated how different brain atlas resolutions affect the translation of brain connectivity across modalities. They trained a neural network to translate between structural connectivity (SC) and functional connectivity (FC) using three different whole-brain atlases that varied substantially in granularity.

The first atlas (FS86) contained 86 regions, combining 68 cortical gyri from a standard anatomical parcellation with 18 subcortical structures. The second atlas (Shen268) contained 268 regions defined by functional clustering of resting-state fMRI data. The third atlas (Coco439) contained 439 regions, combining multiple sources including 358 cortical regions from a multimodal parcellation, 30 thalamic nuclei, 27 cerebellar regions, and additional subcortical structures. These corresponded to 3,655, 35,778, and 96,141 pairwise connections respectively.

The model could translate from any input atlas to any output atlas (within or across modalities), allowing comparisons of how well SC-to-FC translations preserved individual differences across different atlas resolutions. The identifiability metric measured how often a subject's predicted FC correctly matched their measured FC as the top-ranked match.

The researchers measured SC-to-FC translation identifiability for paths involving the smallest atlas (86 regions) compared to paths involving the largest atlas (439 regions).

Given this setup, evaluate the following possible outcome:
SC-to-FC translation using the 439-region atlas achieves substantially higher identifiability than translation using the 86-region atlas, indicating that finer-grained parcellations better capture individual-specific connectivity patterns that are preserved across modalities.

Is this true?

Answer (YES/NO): YES